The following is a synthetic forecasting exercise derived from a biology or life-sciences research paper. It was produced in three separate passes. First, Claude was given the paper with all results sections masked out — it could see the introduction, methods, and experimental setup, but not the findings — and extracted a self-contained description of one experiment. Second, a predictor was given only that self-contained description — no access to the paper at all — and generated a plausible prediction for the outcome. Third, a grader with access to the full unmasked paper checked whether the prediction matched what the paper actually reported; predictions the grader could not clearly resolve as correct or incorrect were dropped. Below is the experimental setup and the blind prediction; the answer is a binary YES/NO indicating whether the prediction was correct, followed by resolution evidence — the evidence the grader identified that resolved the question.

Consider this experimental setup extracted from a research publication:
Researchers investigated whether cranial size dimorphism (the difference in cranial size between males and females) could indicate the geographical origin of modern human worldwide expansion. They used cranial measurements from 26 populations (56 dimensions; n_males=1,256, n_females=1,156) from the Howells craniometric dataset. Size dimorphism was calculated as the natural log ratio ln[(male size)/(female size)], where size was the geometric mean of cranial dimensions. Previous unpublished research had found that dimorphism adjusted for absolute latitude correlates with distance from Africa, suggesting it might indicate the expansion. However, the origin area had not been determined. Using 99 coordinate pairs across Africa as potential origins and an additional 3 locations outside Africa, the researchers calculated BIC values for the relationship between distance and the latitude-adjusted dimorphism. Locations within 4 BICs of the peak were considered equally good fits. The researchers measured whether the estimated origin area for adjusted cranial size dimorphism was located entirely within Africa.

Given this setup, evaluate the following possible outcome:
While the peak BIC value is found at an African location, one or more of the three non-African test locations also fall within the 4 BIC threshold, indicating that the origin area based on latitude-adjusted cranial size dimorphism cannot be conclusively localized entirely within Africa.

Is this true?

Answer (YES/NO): NO